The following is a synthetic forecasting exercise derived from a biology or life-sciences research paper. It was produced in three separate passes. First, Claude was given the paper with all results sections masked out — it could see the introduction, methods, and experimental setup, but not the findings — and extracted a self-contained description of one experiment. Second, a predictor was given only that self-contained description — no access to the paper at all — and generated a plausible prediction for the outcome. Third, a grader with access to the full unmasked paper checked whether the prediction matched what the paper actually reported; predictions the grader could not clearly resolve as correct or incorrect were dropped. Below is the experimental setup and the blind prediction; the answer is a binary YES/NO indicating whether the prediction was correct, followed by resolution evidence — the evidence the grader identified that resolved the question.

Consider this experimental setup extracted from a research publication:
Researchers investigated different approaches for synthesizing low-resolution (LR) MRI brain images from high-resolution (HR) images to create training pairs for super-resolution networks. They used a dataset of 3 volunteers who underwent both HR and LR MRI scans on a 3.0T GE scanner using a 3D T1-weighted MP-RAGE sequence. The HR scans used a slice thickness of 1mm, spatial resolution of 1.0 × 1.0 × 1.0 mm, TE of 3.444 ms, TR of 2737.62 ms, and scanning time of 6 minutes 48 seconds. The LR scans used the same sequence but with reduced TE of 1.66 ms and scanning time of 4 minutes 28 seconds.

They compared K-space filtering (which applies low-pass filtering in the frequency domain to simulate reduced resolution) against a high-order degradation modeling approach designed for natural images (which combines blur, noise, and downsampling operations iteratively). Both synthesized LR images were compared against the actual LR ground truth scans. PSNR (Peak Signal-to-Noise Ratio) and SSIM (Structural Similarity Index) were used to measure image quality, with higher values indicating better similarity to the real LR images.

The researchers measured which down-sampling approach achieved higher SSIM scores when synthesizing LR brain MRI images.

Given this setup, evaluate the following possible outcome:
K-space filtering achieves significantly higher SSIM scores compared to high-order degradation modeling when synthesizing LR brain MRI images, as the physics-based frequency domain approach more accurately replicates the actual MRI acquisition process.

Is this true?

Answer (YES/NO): YES